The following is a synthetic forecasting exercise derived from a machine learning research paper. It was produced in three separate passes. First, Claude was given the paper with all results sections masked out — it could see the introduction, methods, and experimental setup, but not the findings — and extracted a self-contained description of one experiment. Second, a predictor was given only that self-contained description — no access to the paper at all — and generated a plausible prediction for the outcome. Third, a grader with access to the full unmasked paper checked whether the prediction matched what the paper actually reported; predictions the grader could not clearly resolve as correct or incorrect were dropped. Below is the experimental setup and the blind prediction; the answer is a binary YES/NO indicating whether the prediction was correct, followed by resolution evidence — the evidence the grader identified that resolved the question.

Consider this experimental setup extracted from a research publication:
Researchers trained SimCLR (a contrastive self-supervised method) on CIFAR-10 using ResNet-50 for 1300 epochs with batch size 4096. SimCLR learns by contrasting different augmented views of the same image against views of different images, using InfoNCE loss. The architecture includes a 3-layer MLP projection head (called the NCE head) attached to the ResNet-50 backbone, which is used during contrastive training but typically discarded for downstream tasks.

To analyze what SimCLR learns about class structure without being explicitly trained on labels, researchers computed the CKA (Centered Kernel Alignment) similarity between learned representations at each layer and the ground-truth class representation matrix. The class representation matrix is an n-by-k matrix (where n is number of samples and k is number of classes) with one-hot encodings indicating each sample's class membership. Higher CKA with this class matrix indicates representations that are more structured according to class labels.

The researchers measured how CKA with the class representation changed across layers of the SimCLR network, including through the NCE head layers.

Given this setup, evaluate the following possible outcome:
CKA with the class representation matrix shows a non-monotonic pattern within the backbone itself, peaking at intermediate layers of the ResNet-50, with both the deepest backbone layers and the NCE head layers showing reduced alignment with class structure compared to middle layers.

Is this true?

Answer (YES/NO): NO